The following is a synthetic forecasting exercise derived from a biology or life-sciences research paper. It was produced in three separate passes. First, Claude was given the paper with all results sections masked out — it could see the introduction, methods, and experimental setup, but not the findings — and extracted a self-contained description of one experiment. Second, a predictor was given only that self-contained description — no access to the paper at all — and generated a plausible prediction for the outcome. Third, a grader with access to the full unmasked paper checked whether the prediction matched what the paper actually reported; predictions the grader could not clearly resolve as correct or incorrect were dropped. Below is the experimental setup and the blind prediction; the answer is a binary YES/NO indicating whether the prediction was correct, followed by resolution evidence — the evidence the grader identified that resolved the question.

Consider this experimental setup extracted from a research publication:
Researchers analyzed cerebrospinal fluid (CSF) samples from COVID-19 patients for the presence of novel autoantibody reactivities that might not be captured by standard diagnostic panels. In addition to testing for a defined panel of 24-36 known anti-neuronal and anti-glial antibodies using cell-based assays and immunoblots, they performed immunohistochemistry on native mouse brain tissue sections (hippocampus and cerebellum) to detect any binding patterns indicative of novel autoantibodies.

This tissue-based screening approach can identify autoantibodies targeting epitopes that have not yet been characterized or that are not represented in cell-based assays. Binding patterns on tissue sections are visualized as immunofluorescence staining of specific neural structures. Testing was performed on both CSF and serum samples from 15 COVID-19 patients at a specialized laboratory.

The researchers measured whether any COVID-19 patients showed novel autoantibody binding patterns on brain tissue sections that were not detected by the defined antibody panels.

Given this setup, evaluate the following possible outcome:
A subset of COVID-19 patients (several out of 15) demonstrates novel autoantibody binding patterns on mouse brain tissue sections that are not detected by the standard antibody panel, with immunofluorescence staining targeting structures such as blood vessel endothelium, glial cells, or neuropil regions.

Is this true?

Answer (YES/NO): NO